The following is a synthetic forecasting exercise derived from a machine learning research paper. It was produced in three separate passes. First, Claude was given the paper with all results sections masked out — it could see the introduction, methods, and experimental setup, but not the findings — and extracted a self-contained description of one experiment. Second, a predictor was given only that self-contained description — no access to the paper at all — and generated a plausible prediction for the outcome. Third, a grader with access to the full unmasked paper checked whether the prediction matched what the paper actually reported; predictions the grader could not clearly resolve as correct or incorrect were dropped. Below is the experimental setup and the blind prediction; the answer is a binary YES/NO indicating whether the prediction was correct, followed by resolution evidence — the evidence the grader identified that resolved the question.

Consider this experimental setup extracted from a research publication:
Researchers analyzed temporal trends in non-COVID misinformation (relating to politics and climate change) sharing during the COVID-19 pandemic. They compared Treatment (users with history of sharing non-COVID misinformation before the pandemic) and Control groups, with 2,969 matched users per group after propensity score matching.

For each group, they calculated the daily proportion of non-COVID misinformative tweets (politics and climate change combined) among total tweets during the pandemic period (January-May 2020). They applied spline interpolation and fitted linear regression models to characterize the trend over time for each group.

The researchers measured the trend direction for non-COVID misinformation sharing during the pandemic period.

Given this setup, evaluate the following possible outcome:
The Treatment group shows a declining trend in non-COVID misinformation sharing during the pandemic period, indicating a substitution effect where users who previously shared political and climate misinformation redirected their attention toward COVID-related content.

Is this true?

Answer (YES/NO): NO